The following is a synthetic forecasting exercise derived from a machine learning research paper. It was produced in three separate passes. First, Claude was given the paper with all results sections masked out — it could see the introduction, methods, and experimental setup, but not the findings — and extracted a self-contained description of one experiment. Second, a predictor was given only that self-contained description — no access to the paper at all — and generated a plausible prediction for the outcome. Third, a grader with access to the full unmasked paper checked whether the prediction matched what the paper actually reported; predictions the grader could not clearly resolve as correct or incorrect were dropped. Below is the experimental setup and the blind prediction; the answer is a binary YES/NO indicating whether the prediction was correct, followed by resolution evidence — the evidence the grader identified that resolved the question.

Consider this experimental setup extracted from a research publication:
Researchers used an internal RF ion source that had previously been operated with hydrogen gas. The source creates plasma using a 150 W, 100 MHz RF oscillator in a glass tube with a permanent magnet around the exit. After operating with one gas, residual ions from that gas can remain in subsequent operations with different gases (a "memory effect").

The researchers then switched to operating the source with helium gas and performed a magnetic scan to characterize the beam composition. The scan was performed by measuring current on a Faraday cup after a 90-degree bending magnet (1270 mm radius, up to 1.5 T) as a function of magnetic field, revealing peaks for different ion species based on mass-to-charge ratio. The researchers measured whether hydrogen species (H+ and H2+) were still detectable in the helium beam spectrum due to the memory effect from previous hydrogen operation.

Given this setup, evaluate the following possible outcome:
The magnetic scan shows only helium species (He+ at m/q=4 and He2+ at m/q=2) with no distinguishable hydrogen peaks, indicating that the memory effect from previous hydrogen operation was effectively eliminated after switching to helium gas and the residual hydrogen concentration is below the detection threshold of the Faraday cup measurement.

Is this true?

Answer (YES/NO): NO